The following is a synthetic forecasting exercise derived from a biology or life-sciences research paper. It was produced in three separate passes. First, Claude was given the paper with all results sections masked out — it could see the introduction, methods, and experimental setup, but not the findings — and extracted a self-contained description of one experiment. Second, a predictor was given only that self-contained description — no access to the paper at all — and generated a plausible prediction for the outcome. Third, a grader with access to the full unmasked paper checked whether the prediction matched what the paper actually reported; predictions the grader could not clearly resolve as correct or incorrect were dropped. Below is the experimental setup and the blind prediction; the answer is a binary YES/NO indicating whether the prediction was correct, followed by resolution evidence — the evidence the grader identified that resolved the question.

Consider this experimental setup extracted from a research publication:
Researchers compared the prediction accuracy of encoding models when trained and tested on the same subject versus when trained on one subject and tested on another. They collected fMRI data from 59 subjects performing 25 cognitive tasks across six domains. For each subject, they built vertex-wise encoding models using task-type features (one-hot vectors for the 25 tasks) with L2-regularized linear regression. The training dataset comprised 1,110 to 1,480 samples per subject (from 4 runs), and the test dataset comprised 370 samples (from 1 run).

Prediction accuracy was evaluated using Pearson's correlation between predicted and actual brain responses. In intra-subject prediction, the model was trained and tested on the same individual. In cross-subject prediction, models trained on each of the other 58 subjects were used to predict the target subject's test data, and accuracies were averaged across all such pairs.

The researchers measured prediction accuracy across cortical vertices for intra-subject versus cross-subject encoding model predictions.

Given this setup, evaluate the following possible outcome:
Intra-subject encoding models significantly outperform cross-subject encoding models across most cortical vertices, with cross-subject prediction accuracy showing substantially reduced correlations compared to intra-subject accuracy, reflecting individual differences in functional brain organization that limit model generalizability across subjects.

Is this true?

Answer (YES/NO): YES